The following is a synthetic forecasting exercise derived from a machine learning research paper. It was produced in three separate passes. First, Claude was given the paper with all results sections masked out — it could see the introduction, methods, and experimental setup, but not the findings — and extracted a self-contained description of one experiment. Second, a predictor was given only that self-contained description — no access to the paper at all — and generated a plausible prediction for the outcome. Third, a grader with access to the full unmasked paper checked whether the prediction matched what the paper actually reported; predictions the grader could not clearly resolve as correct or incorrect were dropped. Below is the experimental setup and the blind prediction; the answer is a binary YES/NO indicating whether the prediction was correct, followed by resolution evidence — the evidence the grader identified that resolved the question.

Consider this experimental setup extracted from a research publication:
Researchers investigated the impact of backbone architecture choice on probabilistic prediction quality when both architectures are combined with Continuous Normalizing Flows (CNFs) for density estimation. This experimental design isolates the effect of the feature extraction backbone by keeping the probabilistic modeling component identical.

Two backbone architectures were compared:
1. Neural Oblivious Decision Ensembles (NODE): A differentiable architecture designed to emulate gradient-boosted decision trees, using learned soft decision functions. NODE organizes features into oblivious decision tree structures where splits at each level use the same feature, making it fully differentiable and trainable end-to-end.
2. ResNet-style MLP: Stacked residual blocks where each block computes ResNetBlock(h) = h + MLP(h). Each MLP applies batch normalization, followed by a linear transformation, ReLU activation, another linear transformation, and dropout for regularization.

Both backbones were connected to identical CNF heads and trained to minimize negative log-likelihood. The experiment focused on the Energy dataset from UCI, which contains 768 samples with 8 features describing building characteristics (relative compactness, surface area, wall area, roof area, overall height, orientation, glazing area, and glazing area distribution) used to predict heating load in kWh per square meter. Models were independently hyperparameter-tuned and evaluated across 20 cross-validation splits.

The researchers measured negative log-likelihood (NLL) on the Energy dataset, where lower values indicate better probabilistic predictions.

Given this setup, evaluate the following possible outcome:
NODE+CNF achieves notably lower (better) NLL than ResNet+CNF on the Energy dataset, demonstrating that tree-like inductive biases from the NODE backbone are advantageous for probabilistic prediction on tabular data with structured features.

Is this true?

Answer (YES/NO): NO